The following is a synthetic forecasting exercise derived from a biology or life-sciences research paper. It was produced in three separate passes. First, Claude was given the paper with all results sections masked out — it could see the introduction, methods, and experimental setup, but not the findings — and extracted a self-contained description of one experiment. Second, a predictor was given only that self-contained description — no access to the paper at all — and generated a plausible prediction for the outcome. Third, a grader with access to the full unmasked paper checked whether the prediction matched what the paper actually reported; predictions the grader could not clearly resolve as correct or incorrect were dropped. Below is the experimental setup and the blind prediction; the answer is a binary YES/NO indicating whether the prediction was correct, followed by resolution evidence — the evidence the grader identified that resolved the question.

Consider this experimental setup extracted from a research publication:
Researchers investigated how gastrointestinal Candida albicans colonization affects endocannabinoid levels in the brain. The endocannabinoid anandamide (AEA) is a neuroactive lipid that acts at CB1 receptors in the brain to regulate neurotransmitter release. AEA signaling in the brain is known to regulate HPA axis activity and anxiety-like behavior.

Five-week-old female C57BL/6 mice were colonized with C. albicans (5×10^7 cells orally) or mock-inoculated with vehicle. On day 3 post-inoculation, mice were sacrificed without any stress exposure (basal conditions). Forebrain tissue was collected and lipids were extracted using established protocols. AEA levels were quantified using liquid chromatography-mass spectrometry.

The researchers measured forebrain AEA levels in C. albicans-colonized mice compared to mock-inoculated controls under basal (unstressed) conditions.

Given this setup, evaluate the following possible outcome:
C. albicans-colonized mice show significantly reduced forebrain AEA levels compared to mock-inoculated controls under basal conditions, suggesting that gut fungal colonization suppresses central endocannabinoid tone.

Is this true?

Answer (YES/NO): NO